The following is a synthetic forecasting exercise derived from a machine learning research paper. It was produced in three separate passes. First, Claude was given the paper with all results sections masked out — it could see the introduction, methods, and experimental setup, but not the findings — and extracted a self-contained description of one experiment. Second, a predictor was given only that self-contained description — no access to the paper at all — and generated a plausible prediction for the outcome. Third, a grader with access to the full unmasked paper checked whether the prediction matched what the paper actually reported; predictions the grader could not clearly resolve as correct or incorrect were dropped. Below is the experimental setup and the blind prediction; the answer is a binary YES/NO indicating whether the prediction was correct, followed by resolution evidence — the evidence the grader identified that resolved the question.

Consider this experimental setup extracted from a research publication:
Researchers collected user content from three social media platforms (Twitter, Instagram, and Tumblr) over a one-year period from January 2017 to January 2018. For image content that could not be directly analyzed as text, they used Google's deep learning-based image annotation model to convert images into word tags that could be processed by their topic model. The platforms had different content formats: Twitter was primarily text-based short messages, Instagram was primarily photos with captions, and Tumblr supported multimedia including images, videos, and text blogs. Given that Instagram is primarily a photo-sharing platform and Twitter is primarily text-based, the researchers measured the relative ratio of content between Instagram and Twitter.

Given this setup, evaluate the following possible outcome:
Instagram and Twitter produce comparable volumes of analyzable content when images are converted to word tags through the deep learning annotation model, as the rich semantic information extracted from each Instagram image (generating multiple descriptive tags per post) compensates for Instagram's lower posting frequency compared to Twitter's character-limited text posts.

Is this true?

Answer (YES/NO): NO